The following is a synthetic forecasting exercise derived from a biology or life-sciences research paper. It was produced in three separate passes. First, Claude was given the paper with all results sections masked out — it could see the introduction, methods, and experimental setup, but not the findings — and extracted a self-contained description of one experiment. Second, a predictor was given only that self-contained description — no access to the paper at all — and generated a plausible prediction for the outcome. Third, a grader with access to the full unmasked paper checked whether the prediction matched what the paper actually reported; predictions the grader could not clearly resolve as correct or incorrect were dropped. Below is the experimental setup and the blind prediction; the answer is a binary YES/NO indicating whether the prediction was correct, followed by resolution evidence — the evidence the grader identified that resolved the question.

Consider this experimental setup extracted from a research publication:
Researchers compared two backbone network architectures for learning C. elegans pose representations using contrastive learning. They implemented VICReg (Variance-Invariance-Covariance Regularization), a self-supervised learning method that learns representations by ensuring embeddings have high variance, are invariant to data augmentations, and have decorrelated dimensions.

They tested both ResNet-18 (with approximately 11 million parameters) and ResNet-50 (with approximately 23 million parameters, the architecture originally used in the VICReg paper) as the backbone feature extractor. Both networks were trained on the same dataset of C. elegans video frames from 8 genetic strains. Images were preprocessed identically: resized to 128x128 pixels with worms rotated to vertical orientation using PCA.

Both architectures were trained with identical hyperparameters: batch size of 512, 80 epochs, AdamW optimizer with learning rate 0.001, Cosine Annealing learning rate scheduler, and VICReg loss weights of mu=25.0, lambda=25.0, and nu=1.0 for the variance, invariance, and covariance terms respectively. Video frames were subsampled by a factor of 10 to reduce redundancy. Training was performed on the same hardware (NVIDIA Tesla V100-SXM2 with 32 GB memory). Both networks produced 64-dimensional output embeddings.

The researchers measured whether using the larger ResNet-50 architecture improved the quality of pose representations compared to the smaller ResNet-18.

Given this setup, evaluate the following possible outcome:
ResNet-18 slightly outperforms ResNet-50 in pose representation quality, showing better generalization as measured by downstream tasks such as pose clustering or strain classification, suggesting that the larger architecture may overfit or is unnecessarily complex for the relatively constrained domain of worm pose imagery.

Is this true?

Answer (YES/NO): NO